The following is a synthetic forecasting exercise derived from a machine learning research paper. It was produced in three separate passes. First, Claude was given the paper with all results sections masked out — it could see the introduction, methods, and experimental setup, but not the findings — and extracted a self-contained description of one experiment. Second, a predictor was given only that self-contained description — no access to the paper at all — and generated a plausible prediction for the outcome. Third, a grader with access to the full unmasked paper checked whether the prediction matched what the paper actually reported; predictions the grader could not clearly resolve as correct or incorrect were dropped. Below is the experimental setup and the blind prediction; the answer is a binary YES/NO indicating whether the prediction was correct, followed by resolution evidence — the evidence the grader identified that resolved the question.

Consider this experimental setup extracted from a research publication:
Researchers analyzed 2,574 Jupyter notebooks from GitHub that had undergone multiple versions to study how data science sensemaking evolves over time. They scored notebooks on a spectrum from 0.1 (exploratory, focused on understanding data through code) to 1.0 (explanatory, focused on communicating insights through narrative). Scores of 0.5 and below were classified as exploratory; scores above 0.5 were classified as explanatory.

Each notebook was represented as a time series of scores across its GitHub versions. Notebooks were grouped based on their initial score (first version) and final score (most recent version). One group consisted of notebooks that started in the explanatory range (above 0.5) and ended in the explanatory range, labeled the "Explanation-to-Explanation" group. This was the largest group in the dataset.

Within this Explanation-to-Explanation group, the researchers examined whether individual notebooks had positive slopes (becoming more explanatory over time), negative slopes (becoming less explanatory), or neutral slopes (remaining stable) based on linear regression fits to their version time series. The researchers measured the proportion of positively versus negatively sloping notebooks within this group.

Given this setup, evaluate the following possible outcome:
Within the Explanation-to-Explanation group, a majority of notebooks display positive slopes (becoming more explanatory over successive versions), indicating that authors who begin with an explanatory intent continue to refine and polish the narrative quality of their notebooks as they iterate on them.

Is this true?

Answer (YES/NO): YES